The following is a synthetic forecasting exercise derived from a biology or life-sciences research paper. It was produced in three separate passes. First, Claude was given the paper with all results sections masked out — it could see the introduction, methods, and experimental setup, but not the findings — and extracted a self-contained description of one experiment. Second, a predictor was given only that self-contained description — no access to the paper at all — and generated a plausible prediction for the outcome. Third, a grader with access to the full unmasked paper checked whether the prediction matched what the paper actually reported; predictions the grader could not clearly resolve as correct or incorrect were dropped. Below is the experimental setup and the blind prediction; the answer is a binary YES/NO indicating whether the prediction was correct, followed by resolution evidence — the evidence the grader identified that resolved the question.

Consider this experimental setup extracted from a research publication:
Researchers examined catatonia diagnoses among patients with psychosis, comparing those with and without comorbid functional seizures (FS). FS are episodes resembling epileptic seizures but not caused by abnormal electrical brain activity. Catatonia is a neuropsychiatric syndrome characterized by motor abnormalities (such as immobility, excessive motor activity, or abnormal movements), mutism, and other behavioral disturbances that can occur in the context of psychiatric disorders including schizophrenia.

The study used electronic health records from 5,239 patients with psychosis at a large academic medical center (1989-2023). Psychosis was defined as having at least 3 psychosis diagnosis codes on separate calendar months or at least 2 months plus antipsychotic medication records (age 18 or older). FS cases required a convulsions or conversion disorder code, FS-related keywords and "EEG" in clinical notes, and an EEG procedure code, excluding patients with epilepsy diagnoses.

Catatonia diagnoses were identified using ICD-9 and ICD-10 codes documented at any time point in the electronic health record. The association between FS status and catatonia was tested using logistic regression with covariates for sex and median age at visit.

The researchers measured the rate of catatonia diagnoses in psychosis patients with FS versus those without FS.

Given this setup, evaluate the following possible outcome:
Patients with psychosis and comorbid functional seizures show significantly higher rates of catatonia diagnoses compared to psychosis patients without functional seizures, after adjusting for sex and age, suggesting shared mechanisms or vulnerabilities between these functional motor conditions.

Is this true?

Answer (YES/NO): YES